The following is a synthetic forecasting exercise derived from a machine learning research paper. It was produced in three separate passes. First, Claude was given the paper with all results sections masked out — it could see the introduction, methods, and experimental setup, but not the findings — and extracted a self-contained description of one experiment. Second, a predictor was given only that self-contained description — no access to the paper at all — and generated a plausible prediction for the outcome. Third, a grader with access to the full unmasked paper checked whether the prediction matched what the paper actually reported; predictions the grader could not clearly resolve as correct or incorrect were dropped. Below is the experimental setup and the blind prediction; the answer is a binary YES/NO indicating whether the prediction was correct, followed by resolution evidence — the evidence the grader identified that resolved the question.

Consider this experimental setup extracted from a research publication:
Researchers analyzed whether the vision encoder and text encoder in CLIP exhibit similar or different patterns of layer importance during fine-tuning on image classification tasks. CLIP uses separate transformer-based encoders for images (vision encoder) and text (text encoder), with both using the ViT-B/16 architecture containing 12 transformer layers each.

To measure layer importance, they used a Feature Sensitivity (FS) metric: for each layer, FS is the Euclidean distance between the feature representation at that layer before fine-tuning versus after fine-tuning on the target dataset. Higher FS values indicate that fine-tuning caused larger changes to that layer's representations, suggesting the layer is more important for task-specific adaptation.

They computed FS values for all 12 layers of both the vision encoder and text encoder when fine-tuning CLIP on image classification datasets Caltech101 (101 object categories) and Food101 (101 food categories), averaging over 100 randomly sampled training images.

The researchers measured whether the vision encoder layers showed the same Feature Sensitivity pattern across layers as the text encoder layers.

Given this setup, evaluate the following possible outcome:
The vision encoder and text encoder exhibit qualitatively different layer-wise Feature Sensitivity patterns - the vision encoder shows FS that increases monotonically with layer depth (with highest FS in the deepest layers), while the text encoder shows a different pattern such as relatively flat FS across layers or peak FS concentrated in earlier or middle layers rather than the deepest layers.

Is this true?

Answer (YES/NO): NO